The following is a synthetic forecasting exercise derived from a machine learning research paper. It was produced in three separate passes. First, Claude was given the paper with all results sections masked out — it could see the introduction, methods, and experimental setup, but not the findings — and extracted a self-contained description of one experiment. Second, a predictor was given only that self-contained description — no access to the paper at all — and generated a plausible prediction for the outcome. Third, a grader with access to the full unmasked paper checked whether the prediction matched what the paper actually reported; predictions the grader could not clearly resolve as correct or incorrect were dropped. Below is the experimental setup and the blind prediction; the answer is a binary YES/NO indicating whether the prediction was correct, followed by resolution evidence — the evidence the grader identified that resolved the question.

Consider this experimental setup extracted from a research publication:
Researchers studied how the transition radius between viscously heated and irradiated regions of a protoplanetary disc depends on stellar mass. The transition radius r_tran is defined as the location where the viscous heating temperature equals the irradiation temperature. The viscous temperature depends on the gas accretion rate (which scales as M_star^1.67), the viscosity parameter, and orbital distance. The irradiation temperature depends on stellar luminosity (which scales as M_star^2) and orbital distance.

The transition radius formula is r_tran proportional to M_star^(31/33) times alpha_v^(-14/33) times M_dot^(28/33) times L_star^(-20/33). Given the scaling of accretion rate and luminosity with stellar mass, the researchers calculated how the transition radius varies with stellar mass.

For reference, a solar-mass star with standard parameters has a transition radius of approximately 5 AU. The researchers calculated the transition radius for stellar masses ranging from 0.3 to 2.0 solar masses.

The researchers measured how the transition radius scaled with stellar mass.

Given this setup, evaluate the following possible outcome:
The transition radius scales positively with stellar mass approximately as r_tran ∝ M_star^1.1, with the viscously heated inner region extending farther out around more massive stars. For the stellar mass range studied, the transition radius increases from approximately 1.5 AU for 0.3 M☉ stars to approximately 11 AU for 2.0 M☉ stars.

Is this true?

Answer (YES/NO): NO